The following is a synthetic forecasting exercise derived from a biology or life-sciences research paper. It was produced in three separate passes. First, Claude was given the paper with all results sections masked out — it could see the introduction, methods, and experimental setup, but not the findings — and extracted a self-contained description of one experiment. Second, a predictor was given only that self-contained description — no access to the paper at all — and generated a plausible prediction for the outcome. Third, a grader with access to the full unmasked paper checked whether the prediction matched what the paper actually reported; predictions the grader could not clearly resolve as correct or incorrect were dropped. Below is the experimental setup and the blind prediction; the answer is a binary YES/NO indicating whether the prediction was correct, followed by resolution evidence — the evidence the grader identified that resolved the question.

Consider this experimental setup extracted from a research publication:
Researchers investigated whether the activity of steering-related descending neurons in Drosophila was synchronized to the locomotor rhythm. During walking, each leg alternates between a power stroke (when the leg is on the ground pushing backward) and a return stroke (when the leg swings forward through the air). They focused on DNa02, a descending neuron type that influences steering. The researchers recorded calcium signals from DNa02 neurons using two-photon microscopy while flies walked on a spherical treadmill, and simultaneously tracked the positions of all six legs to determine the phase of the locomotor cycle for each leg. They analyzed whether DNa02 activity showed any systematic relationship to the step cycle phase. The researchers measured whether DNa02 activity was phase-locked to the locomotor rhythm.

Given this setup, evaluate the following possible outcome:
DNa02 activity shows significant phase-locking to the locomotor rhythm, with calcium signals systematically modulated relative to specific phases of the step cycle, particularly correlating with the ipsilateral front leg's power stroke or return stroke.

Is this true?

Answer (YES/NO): NO